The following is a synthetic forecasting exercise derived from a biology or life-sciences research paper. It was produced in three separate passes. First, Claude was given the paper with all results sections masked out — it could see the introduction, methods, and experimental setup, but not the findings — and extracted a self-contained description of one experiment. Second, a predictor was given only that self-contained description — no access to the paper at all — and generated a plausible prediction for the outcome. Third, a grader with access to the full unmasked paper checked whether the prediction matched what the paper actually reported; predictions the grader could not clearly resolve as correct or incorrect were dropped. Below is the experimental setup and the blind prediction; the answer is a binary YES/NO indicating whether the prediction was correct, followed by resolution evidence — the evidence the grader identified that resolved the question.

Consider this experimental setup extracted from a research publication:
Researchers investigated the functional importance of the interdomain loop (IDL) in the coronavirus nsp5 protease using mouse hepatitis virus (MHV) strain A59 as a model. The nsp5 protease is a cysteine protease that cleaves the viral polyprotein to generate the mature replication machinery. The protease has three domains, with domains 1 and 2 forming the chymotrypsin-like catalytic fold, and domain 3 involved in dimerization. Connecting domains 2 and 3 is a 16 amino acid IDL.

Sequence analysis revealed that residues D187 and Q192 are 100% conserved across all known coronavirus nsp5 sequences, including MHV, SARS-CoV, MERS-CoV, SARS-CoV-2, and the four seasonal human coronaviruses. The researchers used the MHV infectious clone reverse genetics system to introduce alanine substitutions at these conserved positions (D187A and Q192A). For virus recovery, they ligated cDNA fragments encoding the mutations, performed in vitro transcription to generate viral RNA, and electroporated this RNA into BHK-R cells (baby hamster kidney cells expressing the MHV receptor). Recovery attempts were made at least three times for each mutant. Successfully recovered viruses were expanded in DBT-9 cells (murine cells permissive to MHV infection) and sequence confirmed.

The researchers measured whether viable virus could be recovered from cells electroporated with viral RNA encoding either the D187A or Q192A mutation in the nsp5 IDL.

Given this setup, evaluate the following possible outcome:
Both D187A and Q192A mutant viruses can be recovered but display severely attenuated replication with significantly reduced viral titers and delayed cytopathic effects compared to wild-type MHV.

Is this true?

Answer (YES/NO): NO